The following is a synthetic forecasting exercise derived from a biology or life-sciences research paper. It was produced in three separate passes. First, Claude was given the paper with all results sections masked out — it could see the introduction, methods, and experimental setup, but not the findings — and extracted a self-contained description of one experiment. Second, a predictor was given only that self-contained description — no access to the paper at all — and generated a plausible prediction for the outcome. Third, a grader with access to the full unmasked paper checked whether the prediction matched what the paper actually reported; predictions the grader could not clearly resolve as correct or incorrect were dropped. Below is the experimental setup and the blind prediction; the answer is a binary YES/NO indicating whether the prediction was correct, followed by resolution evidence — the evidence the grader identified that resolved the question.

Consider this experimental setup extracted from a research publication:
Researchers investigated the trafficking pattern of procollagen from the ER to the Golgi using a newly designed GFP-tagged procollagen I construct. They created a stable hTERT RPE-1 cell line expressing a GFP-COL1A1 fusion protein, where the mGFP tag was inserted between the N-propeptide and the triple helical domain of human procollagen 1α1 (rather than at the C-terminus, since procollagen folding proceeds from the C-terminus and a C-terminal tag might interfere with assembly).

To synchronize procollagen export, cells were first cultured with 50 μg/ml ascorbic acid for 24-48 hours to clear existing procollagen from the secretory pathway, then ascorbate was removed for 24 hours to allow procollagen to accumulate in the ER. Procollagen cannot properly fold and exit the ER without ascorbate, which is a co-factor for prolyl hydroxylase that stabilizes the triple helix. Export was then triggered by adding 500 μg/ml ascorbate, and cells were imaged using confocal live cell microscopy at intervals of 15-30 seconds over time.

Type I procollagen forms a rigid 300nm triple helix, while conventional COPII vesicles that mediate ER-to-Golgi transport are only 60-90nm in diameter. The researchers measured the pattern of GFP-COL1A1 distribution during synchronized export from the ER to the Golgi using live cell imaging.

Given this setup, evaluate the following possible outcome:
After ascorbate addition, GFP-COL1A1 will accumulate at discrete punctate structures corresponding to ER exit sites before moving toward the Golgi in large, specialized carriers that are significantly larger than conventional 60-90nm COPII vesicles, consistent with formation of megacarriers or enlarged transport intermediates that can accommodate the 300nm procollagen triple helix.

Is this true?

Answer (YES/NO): NO